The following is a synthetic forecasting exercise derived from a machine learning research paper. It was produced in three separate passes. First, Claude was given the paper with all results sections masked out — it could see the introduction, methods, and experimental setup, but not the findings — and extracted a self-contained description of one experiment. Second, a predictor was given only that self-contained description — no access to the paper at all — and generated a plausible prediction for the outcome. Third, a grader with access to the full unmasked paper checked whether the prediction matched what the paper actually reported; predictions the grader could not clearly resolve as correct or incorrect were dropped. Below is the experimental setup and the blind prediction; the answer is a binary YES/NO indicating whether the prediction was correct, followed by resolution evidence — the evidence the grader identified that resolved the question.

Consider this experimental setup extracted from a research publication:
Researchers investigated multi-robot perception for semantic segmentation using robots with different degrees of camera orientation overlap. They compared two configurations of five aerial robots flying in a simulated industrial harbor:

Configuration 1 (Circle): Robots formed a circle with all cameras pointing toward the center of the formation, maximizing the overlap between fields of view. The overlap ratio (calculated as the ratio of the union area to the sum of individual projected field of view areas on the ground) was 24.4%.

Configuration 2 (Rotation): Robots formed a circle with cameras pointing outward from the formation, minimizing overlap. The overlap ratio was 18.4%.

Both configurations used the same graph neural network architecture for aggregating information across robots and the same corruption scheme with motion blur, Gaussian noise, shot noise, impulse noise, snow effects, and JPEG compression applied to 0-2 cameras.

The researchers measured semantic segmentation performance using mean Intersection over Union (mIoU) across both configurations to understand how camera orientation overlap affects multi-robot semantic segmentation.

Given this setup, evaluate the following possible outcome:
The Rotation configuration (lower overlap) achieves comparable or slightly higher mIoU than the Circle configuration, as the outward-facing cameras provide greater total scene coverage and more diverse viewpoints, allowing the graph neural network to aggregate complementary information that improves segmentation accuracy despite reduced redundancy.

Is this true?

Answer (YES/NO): NO